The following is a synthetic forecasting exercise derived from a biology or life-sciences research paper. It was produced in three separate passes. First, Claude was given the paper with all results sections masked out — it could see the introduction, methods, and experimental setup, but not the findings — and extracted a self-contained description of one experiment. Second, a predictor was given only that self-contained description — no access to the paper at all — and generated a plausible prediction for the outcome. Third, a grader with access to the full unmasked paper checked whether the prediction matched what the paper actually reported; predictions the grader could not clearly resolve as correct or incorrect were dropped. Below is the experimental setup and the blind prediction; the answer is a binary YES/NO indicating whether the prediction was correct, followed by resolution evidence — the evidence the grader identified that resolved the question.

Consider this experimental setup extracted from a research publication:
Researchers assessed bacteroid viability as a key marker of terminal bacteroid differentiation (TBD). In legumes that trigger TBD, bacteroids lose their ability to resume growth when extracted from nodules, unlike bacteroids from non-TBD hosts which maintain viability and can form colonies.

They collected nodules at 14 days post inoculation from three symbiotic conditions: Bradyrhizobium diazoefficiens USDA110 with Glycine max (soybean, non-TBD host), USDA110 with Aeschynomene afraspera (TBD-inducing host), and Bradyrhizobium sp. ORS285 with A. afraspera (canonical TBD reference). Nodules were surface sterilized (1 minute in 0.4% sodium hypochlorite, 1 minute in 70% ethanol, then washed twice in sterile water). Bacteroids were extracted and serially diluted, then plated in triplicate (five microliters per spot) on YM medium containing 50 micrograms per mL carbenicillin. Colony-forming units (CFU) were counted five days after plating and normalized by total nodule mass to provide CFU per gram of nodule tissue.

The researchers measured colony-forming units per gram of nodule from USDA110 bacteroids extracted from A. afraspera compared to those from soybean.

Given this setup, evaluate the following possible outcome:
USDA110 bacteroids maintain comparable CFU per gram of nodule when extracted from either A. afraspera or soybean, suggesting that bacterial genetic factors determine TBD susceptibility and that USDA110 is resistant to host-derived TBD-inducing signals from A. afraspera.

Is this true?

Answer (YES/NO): NO